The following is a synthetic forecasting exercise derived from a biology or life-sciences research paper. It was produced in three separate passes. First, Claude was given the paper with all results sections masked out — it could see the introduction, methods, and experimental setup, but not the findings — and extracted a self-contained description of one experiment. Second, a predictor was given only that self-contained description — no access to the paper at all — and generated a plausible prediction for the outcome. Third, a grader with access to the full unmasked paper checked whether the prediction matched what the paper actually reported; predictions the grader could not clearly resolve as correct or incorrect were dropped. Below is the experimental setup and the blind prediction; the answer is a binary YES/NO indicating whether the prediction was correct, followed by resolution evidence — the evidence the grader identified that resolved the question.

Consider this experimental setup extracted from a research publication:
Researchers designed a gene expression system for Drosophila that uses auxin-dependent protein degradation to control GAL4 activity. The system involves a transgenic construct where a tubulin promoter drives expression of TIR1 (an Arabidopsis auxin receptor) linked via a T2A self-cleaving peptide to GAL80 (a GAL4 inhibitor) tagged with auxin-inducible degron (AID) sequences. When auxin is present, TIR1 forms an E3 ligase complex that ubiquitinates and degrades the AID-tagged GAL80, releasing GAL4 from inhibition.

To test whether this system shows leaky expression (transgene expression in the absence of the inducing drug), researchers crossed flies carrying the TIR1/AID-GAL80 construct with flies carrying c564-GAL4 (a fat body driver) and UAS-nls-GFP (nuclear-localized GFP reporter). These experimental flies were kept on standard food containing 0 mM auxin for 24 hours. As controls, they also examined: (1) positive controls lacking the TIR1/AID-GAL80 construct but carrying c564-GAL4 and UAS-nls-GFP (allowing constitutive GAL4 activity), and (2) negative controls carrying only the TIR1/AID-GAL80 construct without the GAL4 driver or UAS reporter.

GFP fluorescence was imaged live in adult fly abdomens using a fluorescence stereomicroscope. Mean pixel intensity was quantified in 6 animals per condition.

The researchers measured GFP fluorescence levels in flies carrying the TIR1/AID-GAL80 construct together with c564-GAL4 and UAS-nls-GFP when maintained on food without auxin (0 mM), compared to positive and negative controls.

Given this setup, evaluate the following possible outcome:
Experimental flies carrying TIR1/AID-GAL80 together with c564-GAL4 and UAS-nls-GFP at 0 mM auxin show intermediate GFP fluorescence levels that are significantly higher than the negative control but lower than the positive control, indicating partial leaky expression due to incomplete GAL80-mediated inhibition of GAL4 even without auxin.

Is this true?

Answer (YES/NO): NO